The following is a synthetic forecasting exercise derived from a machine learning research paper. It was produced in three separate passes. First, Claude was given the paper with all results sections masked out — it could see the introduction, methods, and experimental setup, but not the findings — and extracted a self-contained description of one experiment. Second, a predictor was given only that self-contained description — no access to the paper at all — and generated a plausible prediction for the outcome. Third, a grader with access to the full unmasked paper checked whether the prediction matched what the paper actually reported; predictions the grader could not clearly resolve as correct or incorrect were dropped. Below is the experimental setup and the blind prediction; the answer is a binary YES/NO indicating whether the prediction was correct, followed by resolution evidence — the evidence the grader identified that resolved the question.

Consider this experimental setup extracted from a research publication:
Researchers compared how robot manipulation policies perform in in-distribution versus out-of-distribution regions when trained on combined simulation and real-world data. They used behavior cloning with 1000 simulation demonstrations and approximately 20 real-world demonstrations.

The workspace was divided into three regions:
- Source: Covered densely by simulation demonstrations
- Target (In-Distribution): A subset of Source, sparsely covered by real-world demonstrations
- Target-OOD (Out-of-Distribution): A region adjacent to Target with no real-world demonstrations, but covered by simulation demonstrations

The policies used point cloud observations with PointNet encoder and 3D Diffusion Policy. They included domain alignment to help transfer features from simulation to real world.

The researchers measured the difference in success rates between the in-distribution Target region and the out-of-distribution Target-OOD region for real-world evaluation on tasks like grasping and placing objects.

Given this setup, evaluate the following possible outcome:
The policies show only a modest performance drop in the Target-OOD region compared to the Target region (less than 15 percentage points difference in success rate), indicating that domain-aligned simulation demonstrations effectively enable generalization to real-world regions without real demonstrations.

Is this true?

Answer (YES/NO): NO